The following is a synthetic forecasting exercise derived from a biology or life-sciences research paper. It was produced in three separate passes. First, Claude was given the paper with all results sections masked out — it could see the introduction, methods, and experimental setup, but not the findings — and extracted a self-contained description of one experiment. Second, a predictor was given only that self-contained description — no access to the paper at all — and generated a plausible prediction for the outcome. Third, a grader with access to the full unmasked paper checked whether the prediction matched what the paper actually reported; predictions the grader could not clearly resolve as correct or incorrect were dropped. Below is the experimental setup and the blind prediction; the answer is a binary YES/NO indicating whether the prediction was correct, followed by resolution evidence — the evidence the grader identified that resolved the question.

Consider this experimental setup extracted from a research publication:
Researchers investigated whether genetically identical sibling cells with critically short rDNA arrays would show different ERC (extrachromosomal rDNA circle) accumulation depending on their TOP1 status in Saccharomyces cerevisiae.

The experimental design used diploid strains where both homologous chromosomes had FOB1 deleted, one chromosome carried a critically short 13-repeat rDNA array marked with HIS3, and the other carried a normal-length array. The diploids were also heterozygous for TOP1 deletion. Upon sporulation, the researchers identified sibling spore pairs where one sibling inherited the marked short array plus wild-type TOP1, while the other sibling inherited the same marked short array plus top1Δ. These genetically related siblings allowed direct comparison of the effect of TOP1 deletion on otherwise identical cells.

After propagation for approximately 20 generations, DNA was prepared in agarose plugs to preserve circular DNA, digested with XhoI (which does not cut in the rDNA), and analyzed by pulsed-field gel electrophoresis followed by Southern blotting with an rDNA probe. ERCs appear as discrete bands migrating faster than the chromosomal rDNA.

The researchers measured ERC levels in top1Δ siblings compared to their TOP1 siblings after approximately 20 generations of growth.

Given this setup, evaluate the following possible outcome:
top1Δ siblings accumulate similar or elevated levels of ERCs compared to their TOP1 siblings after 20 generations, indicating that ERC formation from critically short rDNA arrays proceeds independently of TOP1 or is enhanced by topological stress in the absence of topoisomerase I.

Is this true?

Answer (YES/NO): YES